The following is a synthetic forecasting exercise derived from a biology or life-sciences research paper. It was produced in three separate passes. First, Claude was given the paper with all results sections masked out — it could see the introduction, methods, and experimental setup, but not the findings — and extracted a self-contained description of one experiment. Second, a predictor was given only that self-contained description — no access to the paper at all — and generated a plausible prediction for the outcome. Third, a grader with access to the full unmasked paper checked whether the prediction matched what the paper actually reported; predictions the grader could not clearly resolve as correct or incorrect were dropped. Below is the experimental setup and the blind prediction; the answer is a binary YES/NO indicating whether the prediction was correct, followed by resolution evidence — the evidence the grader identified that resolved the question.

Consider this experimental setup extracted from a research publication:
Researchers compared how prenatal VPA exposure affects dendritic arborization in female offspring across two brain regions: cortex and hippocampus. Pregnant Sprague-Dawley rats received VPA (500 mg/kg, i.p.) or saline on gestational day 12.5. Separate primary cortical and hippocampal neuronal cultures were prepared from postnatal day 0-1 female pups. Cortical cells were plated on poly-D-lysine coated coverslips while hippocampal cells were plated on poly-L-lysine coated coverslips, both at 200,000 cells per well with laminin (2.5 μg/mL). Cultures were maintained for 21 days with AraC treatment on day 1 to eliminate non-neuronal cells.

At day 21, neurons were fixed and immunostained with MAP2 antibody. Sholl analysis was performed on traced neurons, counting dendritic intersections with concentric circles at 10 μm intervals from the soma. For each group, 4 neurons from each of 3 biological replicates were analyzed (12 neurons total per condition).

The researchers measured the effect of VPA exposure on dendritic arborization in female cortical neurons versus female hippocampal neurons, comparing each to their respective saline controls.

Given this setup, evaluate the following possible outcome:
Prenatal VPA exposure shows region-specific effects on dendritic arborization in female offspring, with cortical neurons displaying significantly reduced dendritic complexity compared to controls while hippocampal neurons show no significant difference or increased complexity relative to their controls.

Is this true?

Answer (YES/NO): NO